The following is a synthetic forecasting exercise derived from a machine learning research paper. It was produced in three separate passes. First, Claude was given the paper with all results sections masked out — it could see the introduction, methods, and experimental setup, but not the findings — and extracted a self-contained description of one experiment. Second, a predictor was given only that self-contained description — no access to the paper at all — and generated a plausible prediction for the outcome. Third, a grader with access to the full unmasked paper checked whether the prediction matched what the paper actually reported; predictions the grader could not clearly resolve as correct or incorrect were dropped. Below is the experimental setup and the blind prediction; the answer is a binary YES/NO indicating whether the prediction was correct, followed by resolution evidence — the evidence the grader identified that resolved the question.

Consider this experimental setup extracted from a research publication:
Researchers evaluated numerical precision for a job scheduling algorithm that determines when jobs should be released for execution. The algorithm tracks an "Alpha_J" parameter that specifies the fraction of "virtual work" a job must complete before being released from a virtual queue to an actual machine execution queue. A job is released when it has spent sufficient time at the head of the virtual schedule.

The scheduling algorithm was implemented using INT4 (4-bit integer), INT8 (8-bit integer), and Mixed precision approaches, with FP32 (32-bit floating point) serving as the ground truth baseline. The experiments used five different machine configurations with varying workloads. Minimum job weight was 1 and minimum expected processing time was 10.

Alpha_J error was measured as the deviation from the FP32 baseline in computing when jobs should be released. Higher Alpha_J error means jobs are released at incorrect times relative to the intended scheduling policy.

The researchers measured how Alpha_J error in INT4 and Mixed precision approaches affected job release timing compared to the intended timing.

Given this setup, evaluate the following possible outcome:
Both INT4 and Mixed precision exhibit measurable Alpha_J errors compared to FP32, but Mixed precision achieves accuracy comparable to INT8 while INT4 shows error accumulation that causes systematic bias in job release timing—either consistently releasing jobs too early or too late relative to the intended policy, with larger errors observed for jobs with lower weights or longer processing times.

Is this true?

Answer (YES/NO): NO